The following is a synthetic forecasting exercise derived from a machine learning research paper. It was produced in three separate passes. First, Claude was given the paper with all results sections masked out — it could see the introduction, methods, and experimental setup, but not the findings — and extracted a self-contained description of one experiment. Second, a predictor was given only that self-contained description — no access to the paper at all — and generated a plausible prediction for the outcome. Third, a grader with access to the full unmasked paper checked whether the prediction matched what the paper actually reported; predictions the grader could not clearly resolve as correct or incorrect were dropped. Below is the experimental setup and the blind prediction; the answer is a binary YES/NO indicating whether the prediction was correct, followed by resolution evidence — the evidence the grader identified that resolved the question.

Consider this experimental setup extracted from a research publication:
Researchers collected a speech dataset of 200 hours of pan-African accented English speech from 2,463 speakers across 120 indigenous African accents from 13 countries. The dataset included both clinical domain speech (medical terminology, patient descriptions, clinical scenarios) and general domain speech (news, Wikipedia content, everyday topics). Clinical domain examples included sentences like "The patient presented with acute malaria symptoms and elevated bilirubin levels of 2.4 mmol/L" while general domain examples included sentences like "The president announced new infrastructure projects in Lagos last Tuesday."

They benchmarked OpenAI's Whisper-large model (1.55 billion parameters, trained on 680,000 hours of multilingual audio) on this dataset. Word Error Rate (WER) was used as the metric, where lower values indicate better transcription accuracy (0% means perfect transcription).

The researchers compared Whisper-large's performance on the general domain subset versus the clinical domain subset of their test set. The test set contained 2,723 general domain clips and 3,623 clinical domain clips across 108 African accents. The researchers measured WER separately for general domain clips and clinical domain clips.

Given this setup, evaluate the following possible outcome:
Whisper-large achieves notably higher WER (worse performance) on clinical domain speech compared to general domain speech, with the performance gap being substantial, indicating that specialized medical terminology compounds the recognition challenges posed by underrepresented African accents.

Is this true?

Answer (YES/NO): YES